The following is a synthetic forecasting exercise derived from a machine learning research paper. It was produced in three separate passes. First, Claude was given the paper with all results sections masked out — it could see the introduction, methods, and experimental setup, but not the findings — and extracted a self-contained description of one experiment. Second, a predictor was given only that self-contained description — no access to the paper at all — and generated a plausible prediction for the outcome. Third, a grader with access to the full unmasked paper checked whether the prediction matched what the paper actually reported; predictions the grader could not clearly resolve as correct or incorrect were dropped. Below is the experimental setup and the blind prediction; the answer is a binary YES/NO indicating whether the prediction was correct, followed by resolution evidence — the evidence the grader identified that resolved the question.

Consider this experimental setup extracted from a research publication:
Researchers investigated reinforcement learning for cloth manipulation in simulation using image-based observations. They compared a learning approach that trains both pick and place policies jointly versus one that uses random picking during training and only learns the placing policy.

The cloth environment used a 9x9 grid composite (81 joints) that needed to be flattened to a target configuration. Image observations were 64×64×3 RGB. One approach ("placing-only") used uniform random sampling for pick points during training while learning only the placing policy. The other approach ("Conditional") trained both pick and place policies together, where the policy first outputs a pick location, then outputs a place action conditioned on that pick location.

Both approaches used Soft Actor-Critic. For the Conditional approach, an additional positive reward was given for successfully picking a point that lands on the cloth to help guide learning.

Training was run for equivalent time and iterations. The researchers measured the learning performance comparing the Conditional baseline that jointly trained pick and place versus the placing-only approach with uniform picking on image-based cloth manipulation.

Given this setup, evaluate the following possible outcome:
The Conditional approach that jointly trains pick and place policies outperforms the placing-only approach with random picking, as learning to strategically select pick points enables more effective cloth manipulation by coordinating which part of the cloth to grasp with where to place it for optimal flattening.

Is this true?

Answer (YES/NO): NO